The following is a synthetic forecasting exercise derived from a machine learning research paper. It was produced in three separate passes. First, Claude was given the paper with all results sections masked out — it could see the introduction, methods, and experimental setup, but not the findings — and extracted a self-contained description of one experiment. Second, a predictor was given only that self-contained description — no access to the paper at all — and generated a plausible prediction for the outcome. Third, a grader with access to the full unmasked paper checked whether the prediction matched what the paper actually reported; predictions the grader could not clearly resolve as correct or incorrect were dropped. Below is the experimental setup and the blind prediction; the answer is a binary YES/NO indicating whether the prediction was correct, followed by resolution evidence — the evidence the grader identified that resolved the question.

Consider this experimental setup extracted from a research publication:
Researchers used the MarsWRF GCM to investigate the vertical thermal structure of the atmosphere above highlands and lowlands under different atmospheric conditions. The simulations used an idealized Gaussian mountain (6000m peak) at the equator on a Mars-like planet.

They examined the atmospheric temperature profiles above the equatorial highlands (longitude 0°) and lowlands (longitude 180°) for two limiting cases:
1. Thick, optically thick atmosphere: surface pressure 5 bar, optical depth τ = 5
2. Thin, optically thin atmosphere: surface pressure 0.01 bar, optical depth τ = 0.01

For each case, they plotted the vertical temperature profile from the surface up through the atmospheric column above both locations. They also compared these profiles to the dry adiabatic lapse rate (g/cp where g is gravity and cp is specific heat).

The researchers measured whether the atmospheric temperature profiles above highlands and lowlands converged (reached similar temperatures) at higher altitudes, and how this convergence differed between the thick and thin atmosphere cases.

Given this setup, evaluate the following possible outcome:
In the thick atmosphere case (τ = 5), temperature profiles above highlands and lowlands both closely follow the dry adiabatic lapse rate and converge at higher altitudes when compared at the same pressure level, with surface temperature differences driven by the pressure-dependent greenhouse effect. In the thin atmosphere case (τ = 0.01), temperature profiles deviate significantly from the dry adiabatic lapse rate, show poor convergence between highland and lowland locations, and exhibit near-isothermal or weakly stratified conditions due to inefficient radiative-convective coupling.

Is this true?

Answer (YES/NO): NO